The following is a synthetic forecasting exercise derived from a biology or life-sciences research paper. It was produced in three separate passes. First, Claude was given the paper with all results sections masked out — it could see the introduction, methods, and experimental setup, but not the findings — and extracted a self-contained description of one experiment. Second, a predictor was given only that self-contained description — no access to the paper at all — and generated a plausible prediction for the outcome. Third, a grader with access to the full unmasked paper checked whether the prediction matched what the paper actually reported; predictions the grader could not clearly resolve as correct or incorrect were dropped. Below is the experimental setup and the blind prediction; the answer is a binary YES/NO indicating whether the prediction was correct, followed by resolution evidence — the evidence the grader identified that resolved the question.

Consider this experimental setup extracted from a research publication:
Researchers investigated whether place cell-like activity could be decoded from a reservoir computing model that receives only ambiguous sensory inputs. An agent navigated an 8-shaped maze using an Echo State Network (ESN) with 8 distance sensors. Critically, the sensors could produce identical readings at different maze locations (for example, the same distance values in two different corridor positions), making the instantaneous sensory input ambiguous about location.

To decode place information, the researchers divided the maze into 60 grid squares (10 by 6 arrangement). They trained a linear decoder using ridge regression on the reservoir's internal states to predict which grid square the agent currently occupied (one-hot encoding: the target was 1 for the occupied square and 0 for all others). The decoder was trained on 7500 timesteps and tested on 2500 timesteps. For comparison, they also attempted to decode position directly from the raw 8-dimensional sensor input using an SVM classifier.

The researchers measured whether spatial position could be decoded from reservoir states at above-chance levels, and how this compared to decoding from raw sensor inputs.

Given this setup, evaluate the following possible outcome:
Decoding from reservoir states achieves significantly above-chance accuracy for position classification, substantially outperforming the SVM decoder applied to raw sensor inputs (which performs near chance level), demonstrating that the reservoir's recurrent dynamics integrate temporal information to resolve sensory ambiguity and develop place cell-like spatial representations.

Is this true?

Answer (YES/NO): YES